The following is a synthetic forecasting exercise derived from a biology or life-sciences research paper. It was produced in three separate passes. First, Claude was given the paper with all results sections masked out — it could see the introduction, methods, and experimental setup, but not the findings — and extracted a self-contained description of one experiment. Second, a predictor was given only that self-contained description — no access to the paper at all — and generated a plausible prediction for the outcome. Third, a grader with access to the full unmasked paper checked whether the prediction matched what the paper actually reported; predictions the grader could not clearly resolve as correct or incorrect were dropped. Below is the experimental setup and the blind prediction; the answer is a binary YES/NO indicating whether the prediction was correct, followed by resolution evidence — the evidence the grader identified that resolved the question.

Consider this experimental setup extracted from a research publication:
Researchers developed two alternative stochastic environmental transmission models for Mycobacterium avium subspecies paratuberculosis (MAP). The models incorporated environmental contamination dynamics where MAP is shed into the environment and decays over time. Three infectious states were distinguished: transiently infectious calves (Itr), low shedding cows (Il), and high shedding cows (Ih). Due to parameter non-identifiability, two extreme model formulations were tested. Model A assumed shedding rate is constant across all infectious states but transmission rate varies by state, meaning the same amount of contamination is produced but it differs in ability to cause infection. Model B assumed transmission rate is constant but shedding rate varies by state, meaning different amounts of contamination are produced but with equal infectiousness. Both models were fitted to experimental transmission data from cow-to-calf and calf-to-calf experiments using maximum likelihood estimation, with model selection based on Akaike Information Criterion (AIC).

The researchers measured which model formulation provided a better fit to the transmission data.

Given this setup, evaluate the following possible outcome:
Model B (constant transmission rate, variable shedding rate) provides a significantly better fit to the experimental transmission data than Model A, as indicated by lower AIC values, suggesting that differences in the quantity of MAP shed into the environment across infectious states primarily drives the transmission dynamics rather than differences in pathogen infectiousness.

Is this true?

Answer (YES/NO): NO